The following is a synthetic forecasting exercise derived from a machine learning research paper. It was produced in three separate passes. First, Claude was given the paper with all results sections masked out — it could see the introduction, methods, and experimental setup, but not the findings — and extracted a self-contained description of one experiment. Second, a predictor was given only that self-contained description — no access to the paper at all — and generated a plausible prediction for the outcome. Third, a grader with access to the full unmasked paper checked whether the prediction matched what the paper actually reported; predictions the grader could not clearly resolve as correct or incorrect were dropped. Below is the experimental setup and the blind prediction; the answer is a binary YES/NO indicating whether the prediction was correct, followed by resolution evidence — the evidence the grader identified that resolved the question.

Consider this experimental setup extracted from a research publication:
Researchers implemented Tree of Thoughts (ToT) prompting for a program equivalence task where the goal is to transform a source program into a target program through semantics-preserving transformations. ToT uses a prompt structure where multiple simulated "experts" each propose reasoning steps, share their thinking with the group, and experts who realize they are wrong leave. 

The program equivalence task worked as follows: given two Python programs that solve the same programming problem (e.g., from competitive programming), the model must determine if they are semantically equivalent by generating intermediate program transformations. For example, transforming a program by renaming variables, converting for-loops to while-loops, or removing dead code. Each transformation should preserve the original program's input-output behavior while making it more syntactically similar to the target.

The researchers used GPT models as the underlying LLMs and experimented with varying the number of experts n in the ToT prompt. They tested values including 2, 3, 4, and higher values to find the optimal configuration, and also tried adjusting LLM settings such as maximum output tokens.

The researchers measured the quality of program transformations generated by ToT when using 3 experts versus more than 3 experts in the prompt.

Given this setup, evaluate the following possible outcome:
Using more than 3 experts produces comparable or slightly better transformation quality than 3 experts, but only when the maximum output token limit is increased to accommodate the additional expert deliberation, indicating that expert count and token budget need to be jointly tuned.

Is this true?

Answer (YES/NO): NO